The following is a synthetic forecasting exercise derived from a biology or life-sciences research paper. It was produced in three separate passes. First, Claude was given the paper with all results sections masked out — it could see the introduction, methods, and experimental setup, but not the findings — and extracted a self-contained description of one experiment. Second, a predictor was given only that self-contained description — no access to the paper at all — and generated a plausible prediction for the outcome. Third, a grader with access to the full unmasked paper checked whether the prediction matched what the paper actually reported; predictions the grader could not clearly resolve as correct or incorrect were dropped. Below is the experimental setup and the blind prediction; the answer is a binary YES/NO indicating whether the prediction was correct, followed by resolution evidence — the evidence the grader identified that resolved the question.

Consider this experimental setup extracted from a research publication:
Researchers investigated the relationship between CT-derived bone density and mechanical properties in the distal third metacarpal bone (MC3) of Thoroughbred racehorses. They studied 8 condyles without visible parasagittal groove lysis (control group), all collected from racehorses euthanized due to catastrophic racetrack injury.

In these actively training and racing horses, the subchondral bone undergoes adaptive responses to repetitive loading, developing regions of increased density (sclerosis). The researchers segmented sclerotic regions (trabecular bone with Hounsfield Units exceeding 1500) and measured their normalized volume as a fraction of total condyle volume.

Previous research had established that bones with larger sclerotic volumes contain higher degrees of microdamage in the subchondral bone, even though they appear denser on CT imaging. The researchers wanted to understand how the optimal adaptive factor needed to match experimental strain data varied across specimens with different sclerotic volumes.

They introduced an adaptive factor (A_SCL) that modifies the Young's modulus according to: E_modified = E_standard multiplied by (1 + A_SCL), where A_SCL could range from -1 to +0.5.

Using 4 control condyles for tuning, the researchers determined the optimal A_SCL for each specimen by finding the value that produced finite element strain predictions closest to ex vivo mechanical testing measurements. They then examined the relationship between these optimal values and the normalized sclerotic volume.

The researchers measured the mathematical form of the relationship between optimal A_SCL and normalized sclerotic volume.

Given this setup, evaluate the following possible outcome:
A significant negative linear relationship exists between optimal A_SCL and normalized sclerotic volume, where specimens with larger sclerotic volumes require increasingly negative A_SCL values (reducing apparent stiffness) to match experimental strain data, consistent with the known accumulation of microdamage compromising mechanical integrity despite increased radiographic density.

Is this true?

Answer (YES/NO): NO